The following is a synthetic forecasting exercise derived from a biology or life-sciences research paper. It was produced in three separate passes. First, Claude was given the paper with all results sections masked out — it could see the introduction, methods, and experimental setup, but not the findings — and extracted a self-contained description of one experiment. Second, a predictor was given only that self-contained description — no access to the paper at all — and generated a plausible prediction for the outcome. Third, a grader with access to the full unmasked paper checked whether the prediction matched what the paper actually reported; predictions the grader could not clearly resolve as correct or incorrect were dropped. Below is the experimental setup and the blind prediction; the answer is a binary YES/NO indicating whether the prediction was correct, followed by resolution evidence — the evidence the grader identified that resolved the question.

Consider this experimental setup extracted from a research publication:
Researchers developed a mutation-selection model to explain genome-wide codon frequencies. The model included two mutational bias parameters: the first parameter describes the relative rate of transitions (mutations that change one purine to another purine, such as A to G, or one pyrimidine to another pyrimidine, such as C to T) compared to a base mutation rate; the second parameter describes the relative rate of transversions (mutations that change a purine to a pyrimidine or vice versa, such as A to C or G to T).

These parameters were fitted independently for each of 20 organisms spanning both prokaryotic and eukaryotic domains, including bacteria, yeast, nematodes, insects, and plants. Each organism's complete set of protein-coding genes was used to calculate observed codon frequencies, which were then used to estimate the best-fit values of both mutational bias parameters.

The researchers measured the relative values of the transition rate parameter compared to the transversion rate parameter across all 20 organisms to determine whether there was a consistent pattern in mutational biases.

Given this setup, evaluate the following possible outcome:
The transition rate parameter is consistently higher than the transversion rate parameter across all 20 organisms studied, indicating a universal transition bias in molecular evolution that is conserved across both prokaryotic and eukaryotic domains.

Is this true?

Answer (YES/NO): NO